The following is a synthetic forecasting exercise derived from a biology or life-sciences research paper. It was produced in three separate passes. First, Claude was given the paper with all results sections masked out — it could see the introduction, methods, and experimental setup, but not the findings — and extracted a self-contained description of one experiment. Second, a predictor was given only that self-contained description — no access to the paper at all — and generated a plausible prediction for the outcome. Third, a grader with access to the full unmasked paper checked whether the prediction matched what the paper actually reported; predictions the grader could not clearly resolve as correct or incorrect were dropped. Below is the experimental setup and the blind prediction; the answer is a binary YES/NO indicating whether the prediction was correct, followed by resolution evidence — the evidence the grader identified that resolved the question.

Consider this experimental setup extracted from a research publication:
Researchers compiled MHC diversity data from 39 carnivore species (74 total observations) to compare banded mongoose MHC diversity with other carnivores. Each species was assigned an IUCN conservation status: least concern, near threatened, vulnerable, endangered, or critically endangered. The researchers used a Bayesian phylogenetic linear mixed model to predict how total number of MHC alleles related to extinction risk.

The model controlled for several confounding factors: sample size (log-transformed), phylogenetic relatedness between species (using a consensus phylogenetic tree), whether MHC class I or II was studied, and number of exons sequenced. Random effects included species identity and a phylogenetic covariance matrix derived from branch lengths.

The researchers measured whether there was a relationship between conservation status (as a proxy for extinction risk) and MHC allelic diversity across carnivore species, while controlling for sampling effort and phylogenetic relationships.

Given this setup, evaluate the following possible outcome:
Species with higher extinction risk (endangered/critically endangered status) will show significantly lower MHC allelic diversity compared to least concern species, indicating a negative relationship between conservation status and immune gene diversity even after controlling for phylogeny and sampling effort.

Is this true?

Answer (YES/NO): YES